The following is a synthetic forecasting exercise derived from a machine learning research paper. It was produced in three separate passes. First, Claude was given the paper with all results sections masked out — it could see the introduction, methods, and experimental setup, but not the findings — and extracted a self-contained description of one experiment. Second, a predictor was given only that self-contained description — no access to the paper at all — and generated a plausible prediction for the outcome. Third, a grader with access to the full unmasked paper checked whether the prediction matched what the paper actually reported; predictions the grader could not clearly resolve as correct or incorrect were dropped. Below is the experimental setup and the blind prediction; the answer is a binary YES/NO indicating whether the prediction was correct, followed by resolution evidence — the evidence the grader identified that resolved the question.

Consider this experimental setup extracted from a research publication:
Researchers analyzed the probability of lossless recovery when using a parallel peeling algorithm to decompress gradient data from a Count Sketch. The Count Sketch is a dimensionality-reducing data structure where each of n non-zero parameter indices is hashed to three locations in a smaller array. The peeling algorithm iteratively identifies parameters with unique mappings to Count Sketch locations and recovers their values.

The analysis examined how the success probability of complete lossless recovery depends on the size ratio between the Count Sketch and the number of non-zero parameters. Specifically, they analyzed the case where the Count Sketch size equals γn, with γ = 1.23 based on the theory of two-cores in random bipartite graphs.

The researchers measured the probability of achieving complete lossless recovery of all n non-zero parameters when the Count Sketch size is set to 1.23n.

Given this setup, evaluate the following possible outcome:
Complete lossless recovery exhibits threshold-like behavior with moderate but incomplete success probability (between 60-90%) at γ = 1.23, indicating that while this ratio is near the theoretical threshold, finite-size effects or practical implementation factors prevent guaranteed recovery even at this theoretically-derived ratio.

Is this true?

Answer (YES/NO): NO